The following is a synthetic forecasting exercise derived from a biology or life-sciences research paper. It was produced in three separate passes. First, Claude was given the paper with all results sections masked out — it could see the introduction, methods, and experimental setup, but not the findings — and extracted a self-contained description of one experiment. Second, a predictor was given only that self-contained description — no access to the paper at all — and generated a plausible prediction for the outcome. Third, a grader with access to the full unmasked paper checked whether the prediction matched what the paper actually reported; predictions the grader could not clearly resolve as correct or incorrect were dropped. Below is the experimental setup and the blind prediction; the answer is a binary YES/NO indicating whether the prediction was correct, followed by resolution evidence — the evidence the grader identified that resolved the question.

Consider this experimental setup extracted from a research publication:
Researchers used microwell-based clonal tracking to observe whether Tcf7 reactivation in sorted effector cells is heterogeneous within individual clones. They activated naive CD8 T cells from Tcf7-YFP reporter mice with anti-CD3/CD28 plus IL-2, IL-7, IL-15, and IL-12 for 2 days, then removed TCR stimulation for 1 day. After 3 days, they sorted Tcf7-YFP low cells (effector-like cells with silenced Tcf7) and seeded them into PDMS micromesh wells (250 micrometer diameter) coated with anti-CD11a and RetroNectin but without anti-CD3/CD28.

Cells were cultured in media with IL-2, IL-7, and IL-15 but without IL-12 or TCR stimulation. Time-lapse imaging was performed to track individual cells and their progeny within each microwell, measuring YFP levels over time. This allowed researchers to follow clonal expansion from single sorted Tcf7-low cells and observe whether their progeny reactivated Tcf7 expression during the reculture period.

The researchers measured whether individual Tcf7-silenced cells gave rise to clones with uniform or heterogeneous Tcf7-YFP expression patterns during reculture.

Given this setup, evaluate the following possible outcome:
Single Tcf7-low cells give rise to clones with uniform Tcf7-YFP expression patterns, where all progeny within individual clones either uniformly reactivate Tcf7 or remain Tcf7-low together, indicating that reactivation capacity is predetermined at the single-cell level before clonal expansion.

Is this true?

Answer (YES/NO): NO